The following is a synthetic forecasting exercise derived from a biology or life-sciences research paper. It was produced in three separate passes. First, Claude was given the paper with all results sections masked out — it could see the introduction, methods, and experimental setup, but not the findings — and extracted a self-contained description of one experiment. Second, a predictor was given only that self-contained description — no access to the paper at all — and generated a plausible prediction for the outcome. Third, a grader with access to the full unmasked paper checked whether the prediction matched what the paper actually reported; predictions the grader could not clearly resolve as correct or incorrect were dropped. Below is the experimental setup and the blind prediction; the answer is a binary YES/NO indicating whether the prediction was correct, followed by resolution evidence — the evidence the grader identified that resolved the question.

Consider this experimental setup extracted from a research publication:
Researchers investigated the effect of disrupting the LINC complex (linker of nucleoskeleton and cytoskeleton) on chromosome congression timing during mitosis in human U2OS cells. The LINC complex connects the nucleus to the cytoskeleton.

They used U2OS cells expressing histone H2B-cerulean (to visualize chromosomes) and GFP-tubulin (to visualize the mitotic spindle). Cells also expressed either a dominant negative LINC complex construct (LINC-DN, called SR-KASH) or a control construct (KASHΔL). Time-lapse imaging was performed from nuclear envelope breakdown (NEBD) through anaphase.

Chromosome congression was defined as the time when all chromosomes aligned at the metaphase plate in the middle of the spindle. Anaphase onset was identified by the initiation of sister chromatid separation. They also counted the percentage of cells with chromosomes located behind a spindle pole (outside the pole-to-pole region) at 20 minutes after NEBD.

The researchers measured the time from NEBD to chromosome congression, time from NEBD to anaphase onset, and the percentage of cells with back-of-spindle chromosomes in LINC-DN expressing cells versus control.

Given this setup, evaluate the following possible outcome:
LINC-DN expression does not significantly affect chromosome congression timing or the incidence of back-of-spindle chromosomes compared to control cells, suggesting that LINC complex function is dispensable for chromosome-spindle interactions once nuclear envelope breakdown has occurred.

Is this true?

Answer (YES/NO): NO